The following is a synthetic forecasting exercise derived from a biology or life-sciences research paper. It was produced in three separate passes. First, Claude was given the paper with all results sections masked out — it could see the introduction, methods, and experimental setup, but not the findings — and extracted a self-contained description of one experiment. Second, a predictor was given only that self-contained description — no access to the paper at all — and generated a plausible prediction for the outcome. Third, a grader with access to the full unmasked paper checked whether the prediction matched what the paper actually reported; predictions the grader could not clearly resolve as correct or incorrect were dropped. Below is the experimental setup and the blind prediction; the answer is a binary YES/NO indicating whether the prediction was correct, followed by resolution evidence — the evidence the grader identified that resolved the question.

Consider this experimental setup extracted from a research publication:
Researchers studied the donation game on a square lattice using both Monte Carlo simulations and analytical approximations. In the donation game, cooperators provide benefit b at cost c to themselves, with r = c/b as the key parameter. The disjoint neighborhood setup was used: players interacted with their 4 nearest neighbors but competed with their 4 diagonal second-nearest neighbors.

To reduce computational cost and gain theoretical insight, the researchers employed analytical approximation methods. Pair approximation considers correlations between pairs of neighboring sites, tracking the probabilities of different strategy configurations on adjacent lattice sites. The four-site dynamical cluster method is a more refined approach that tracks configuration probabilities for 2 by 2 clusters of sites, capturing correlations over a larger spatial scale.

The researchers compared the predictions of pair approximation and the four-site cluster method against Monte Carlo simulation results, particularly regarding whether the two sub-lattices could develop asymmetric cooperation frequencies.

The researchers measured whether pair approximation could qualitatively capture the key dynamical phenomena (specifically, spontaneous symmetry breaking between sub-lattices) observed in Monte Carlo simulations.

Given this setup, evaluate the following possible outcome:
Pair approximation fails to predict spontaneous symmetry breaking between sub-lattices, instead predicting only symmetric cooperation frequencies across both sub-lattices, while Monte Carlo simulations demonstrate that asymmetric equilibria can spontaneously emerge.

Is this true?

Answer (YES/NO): YES